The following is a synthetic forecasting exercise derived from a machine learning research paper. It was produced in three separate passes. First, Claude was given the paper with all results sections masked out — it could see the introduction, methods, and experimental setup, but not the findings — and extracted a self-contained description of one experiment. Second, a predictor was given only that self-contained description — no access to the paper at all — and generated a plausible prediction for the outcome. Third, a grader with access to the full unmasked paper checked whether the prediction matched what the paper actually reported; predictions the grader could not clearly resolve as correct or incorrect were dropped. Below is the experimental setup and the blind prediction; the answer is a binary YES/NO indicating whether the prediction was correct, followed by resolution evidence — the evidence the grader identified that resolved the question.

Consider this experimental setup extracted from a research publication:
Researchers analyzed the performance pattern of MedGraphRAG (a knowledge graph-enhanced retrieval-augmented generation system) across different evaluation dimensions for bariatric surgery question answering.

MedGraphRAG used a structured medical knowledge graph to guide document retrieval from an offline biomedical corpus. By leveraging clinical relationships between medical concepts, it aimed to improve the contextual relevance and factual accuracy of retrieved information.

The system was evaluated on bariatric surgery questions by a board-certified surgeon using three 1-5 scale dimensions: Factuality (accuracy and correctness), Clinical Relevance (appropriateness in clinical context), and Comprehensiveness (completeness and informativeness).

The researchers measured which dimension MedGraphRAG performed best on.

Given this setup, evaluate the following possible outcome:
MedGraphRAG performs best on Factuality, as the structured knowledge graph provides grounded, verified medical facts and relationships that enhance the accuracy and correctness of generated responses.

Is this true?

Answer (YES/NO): NO